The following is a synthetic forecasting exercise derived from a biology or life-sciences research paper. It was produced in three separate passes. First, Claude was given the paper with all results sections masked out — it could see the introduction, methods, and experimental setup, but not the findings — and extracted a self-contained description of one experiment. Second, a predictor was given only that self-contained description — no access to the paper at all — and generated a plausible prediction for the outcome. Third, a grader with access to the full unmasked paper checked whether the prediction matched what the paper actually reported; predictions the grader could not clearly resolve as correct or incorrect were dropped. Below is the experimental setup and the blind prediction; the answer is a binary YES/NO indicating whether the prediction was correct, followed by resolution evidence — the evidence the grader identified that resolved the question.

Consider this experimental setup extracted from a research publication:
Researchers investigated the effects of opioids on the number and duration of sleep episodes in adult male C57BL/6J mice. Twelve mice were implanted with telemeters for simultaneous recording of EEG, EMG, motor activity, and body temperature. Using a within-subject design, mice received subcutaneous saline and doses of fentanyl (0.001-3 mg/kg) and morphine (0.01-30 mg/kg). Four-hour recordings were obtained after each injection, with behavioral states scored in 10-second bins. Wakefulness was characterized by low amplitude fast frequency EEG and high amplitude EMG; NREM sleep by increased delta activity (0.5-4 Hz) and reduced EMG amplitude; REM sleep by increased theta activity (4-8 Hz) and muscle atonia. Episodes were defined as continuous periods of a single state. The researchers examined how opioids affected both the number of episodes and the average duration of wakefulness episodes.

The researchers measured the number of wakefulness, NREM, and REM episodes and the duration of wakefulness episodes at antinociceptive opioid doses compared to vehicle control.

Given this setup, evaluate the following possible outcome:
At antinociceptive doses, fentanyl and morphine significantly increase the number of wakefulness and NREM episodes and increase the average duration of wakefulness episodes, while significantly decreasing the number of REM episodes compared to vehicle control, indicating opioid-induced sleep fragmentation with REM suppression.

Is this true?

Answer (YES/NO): NO